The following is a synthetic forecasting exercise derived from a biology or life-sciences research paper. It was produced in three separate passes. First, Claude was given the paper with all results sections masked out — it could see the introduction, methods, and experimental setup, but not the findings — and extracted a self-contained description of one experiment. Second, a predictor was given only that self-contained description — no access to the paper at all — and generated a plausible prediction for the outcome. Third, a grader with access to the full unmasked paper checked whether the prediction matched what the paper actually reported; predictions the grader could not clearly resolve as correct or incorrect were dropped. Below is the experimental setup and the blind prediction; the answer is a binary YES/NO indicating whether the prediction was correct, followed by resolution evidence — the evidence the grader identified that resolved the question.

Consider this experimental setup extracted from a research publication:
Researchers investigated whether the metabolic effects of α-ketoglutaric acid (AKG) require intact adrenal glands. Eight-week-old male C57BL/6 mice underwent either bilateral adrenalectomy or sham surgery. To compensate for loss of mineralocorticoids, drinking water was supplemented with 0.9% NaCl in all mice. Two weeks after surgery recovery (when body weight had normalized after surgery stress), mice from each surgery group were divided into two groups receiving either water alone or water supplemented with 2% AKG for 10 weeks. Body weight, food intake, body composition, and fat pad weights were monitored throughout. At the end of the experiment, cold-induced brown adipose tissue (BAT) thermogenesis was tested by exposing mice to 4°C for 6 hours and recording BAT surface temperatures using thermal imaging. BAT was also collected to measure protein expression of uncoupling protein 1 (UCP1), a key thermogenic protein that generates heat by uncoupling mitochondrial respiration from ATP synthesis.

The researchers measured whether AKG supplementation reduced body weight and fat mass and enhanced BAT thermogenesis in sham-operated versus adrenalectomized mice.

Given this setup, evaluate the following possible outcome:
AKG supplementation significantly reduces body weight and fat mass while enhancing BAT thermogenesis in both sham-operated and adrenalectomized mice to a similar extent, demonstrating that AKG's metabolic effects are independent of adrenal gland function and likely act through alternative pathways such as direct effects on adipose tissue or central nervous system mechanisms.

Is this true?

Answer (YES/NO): NO